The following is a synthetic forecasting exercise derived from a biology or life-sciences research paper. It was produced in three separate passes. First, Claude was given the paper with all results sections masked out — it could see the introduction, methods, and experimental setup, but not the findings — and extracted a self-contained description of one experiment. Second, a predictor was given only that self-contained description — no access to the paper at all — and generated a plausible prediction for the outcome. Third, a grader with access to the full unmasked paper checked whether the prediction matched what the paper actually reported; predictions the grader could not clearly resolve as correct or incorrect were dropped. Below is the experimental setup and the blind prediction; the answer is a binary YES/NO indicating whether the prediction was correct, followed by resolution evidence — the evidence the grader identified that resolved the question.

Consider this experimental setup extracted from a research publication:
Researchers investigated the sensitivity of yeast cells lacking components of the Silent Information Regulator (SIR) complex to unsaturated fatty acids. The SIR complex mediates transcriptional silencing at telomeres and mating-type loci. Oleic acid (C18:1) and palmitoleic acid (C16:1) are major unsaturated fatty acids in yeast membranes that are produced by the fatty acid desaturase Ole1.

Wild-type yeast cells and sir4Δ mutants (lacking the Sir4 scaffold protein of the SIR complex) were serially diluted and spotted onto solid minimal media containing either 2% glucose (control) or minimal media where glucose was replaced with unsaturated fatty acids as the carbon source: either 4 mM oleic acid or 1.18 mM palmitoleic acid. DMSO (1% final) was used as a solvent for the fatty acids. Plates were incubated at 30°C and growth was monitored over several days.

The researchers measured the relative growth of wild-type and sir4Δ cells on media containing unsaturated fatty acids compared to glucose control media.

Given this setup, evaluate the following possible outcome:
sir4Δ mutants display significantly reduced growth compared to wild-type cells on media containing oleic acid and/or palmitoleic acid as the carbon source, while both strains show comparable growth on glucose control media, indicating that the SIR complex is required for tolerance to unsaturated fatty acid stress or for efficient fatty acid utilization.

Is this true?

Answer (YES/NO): NO